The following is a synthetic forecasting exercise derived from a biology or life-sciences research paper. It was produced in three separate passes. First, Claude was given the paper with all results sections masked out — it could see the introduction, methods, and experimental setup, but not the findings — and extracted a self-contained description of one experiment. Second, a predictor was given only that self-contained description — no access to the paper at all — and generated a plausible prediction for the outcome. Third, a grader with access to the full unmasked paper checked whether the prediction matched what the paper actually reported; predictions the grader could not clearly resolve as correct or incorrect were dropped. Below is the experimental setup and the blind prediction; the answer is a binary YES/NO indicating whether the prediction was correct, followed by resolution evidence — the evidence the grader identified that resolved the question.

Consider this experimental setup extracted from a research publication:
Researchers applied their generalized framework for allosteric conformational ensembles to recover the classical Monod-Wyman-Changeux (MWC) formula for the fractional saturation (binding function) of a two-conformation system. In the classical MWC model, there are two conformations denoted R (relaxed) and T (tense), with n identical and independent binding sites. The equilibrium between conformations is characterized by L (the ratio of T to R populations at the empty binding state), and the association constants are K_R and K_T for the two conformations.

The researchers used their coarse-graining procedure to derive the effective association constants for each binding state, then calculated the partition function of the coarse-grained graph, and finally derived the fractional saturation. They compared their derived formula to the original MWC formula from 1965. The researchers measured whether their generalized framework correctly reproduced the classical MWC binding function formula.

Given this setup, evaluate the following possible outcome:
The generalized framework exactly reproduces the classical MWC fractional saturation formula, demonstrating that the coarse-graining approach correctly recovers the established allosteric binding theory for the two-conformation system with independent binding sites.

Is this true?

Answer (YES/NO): YES